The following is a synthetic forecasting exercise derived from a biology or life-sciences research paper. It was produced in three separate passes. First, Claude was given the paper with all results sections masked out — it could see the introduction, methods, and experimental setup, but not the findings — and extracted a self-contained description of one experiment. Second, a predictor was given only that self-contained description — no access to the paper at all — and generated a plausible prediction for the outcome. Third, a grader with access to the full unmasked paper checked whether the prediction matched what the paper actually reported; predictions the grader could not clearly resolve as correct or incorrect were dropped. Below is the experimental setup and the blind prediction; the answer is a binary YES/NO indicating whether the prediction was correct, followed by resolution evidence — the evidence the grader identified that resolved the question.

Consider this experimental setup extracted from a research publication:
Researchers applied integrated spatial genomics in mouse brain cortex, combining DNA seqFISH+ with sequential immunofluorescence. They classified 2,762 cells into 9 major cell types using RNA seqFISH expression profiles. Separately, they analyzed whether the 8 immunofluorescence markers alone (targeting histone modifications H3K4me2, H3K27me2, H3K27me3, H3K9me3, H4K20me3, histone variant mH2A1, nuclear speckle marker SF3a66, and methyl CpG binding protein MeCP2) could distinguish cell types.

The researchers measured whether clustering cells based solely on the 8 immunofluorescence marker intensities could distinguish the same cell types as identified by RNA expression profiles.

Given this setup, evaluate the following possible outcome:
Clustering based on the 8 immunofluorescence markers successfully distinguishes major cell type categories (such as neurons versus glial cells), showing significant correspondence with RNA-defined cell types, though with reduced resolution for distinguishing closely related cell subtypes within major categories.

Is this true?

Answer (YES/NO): NO